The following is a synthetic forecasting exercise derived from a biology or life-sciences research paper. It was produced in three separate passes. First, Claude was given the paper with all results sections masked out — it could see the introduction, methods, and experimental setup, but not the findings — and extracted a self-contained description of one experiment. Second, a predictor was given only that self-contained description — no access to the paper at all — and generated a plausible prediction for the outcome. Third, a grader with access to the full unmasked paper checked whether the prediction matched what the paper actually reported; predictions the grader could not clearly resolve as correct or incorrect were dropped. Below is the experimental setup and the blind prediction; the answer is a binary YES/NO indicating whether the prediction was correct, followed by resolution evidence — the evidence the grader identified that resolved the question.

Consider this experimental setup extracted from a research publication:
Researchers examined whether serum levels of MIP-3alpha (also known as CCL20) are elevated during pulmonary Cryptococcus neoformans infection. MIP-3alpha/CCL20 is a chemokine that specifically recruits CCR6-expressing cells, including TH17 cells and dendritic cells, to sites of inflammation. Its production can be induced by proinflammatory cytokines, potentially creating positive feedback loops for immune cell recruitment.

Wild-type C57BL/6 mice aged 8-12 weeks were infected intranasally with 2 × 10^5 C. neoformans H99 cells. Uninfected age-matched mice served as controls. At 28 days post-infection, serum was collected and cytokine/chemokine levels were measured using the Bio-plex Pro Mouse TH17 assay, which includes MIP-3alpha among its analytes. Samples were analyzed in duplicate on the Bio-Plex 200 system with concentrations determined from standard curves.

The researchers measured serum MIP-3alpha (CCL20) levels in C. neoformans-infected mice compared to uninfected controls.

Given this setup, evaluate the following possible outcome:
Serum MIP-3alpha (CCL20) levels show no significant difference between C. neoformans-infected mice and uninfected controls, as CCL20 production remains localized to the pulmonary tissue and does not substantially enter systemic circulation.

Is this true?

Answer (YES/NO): YES